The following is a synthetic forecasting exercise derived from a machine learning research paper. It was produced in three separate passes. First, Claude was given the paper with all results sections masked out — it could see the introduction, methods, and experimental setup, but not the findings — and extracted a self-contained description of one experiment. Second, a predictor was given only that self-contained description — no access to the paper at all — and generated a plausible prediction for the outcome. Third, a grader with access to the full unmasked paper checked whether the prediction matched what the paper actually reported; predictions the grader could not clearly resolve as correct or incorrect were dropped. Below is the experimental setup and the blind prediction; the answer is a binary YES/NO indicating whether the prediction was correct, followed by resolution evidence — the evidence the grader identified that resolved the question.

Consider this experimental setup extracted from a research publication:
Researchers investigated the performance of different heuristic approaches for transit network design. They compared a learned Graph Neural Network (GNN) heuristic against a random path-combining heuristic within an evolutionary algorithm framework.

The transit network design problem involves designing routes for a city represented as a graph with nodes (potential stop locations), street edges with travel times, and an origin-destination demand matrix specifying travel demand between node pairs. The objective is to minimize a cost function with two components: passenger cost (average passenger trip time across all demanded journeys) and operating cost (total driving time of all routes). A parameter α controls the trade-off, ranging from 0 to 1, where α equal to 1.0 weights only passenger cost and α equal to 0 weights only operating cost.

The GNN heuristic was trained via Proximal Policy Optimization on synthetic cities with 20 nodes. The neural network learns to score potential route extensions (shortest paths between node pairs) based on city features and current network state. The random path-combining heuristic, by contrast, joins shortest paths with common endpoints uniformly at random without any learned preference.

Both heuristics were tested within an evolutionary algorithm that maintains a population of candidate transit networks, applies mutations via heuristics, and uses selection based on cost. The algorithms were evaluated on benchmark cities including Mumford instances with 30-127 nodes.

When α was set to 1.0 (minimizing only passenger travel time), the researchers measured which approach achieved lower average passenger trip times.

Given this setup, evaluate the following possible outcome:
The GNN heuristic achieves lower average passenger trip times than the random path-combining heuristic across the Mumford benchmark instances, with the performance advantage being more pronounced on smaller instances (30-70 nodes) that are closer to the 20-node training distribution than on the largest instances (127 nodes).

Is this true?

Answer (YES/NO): NO